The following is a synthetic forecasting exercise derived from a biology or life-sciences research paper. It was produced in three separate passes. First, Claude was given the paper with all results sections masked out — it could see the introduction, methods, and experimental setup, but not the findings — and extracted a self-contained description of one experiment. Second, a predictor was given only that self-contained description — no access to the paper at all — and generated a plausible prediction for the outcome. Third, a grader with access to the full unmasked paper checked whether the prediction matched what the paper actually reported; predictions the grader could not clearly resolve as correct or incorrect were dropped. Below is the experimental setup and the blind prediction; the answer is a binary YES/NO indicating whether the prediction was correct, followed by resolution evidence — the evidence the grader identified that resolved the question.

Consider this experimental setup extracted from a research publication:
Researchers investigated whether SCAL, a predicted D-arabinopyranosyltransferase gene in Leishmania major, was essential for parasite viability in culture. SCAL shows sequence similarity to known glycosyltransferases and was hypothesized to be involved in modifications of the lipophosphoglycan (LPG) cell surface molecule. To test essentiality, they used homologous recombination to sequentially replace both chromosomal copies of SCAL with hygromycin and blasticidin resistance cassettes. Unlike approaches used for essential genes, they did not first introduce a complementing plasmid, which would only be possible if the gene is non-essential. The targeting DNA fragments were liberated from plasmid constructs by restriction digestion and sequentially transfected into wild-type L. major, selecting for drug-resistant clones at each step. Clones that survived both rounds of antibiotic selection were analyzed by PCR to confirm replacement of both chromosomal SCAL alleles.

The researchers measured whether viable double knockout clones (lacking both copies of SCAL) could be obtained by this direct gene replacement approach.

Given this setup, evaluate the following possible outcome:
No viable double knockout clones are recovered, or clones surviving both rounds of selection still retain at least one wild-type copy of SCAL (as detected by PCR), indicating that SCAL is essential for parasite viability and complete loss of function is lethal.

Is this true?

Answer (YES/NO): NO